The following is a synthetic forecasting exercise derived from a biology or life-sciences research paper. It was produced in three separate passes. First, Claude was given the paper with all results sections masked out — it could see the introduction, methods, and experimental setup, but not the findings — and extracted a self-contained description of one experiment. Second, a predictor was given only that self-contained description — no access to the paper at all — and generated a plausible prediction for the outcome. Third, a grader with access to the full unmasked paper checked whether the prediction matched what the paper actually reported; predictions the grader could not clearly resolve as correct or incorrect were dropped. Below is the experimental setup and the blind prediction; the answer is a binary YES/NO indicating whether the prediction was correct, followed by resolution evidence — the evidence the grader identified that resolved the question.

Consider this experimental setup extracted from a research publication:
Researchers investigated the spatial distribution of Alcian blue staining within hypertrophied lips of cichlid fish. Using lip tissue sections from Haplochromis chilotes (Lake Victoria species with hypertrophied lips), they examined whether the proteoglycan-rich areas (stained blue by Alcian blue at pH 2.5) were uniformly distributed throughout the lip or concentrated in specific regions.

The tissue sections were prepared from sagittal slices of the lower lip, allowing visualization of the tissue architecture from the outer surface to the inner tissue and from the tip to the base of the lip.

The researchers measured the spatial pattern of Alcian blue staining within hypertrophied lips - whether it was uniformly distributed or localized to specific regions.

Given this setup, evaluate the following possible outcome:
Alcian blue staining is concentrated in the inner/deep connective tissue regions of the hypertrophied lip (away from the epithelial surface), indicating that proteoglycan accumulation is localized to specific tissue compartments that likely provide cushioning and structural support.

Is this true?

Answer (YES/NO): NO